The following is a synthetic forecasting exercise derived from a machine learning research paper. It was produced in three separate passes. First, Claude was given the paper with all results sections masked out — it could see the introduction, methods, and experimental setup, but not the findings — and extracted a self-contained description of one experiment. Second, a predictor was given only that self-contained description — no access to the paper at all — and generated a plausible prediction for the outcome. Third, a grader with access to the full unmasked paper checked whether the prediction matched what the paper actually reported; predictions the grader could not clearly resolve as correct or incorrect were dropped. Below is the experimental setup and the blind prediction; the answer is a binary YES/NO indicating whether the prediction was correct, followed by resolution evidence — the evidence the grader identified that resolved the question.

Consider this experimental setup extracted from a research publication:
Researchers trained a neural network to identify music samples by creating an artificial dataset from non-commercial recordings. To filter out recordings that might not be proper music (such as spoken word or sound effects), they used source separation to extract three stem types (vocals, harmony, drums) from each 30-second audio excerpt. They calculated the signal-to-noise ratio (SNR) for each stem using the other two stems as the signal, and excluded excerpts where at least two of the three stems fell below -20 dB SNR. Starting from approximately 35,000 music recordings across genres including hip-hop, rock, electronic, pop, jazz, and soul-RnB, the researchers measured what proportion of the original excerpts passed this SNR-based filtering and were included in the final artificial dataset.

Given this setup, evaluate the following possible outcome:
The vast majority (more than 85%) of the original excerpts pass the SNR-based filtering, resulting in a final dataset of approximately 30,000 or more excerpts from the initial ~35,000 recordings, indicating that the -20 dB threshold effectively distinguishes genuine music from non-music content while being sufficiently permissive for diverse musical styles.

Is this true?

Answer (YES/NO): NO